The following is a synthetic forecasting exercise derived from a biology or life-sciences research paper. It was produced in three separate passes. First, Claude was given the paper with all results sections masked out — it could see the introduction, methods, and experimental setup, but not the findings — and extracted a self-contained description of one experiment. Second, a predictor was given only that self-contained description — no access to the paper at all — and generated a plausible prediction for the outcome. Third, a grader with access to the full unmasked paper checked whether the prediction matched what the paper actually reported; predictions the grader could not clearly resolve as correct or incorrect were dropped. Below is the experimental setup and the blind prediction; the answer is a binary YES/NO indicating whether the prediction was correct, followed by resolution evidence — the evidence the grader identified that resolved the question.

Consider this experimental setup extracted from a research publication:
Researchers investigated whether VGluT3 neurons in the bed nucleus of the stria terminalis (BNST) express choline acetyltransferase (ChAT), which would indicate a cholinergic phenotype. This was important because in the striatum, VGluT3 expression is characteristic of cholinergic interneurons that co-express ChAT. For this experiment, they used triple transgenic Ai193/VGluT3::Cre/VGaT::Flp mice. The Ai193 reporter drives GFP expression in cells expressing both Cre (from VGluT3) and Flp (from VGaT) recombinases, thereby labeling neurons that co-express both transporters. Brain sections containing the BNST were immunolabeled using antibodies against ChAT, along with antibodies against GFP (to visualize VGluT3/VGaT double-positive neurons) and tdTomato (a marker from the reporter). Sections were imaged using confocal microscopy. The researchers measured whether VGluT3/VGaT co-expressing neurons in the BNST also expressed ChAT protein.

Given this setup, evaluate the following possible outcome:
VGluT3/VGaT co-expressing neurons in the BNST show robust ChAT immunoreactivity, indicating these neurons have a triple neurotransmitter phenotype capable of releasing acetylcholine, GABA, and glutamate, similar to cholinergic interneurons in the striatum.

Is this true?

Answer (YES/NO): NO